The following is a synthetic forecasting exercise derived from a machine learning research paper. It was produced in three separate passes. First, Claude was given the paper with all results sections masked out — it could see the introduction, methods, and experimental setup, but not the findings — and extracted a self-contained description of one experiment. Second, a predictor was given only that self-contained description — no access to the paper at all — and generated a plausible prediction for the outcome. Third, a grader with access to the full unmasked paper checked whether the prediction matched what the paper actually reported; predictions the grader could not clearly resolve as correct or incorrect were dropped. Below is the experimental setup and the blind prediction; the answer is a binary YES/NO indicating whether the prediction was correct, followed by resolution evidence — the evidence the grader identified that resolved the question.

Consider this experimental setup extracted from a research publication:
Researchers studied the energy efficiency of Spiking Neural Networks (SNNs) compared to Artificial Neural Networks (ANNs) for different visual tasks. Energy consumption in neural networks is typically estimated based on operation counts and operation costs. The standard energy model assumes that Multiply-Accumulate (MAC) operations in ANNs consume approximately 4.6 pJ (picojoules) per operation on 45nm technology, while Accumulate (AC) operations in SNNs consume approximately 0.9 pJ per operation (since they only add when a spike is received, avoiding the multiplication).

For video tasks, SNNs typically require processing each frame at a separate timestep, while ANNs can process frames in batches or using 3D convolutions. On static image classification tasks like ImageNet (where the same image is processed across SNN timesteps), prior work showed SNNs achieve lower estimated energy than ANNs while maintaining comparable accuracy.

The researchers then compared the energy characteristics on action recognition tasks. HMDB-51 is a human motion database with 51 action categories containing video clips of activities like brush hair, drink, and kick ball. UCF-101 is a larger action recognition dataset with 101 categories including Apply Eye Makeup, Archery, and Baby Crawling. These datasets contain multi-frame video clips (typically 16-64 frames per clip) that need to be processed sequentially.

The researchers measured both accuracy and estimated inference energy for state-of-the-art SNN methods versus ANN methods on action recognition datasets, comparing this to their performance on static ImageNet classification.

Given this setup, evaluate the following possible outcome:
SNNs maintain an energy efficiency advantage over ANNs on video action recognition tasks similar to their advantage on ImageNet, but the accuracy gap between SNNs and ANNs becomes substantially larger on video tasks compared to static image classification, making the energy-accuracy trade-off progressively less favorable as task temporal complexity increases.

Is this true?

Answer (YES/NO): YES